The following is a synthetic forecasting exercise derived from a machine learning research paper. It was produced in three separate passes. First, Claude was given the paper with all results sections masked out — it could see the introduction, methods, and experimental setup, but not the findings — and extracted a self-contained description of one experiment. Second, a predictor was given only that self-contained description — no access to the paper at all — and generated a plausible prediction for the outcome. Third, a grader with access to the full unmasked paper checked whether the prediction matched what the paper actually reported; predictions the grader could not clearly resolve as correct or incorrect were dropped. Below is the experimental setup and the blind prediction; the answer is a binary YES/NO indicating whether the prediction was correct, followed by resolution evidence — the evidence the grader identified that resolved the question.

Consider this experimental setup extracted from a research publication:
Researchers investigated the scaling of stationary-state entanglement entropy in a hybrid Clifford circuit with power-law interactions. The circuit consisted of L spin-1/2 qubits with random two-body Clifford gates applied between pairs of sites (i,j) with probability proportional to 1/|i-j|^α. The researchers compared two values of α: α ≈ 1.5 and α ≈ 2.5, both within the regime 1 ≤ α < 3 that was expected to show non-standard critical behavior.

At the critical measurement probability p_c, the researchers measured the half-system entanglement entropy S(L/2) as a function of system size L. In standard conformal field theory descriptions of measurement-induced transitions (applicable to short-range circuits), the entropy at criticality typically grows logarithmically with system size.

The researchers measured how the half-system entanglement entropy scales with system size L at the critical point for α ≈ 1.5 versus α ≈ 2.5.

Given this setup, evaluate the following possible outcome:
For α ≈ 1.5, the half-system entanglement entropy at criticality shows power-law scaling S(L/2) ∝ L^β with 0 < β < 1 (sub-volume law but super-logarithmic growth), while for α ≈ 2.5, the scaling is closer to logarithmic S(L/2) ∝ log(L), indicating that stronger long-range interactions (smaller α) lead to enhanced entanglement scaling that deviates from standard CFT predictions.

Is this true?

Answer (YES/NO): NO